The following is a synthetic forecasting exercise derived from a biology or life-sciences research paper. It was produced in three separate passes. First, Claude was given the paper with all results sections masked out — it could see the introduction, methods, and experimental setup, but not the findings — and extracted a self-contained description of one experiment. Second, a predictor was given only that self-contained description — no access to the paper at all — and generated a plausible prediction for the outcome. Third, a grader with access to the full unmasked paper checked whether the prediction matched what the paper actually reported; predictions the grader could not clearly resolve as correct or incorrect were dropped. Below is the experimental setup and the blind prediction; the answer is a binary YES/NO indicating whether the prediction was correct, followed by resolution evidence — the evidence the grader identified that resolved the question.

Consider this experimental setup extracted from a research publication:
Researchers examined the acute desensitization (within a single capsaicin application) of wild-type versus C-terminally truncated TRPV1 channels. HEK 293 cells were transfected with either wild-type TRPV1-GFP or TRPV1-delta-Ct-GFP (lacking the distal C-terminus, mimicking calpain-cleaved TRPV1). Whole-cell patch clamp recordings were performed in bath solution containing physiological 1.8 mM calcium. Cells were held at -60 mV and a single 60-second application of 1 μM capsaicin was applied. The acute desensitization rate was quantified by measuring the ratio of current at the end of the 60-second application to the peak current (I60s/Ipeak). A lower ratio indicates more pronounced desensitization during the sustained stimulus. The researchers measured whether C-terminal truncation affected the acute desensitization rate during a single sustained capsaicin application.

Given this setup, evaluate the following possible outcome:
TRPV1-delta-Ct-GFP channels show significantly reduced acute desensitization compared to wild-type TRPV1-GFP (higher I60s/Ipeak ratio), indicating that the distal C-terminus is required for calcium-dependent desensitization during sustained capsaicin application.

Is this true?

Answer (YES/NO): YES